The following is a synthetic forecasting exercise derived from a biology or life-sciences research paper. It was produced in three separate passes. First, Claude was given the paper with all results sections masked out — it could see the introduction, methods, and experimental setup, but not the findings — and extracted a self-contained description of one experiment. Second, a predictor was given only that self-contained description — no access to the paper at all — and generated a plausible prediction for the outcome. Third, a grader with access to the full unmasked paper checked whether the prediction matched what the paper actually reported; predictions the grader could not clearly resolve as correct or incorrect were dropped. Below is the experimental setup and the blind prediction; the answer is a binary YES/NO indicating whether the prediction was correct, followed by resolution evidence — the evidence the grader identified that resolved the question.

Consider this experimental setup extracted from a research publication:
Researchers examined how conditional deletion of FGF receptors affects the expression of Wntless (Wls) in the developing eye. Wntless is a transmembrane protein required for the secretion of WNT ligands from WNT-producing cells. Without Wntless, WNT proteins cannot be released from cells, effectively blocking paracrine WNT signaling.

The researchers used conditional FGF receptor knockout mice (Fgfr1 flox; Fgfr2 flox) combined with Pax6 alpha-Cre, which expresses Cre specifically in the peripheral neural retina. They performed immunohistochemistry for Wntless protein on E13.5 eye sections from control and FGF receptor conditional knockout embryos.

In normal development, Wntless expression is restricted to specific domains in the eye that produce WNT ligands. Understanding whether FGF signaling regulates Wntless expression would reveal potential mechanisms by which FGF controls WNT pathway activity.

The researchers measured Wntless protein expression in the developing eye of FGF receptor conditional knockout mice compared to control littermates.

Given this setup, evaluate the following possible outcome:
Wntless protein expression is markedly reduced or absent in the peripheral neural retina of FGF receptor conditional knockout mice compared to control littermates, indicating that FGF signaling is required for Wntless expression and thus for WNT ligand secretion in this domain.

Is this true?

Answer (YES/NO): NO